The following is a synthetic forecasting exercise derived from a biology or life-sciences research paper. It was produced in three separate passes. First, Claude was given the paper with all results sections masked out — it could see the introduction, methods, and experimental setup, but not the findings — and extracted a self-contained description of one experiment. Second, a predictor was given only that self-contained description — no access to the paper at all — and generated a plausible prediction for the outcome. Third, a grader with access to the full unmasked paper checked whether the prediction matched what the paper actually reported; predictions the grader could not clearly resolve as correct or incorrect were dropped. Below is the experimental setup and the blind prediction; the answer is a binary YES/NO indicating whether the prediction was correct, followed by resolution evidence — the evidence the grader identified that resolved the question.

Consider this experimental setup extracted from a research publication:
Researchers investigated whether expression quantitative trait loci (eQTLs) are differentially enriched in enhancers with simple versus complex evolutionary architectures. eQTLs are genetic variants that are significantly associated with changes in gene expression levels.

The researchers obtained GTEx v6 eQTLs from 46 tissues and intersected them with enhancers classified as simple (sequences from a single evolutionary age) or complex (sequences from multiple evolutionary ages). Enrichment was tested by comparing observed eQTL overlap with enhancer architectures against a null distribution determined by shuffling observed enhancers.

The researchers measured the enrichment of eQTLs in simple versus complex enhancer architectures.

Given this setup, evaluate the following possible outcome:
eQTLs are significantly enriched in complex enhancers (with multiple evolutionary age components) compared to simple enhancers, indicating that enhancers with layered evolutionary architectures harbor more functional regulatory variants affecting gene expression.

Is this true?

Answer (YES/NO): NO